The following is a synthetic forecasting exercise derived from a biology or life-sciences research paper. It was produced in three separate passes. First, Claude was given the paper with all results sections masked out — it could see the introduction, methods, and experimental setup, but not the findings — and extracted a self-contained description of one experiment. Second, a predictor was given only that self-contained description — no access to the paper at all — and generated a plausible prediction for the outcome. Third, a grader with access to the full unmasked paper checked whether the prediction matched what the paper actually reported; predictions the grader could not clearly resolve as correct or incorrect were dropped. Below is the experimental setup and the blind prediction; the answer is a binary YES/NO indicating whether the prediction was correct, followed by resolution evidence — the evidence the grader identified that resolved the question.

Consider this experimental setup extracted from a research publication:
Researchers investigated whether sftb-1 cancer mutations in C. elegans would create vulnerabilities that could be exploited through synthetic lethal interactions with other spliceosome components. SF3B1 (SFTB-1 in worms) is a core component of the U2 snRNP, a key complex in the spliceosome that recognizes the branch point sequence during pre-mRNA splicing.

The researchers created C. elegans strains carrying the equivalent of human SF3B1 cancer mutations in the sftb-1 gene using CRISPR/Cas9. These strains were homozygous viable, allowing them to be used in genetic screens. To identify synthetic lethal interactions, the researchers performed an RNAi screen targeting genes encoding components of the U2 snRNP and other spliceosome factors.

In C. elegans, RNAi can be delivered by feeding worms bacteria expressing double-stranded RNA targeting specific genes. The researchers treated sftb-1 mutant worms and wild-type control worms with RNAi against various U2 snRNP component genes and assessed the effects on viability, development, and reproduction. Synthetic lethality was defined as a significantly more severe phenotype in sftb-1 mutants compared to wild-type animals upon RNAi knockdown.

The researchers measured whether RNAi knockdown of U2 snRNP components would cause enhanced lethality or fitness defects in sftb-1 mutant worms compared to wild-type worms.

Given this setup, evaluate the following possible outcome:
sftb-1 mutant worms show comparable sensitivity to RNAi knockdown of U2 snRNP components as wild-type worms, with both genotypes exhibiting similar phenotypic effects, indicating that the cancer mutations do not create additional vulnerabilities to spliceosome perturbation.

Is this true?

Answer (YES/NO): NO